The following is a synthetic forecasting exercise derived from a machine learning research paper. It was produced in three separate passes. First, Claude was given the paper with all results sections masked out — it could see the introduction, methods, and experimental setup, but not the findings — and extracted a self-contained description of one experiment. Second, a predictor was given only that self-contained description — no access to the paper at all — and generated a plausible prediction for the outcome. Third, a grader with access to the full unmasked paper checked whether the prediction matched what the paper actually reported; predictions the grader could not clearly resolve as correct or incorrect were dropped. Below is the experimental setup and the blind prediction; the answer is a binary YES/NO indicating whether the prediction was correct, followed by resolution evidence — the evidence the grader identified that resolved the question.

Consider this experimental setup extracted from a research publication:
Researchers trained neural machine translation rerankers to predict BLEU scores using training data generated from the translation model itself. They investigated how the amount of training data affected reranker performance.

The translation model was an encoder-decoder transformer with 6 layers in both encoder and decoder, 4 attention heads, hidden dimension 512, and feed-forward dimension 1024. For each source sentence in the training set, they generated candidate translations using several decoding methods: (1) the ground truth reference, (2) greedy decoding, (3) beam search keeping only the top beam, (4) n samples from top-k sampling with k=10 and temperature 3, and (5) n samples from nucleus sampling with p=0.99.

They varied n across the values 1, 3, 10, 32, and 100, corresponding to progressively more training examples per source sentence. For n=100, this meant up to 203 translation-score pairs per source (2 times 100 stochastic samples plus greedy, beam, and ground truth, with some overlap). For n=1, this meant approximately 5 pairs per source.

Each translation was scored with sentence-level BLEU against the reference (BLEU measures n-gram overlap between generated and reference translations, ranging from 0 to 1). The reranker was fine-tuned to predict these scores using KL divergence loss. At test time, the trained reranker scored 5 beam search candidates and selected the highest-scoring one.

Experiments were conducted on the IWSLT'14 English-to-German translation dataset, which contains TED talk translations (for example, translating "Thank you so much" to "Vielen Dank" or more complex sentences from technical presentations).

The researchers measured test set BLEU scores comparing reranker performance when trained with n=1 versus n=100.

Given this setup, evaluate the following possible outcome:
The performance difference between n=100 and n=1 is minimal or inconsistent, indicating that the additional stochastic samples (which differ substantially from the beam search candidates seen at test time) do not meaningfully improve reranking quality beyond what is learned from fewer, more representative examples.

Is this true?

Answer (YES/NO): NO